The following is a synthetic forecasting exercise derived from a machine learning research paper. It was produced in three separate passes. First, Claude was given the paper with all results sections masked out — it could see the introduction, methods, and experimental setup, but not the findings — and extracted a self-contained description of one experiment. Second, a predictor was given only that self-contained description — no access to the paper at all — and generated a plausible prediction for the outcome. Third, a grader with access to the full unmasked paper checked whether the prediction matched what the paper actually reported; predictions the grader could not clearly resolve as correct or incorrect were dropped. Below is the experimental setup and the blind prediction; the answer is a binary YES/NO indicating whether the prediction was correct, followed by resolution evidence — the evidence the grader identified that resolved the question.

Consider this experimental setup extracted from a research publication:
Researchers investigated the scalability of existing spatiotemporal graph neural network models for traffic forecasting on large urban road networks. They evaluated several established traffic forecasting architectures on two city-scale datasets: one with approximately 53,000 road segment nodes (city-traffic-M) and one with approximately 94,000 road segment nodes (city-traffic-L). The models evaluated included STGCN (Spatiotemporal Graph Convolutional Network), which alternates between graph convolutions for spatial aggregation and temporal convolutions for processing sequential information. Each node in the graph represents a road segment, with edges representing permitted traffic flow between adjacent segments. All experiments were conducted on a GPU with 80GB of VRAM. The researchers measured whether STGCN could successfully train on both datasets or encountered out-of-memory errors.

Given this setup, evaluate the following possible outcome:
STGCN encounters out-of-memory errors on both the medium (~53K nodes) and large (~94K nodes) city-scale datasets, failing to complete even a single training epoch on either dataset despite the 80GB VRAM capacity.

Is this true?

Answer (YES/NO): NO